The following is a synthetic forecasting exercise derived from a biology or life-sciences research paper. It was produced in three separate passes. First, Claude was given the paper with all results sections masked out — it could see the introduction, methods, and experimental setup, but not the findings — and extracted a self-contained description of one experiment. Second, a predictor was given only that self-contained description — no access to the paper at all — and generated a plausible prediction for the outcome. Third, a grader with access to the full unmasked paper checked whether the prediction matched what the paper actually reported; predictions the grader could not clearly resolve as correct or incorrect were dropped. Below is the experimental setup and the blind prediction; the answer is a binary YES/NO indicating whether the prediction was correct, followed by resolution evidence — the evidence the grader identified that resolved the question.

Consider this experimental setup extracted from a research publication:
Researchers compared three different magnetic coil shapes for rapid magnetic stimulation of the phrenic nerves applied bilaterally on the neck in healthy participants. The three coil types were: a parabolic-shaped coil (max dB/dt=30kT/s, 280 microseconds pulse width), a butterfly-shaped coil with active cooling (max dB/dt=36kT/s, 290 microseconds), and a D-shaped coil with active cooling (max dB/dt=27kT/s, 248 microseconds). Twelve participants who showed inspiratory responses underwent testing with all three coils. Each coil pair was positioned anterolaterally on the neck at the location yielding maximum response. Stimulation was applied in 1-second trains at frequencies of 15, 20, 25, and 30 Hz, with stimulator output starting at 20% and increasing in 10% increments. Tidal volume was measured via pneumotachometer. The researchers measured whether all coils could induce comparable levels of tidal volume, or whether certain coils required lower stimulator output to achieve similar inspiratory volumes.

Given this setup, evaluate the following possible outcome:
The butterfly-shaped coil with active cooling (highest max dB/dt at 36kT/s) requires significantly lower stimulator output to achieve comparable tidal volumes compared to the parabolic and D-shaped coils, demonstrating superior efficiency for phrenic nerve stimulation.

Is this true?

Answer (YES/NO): NO